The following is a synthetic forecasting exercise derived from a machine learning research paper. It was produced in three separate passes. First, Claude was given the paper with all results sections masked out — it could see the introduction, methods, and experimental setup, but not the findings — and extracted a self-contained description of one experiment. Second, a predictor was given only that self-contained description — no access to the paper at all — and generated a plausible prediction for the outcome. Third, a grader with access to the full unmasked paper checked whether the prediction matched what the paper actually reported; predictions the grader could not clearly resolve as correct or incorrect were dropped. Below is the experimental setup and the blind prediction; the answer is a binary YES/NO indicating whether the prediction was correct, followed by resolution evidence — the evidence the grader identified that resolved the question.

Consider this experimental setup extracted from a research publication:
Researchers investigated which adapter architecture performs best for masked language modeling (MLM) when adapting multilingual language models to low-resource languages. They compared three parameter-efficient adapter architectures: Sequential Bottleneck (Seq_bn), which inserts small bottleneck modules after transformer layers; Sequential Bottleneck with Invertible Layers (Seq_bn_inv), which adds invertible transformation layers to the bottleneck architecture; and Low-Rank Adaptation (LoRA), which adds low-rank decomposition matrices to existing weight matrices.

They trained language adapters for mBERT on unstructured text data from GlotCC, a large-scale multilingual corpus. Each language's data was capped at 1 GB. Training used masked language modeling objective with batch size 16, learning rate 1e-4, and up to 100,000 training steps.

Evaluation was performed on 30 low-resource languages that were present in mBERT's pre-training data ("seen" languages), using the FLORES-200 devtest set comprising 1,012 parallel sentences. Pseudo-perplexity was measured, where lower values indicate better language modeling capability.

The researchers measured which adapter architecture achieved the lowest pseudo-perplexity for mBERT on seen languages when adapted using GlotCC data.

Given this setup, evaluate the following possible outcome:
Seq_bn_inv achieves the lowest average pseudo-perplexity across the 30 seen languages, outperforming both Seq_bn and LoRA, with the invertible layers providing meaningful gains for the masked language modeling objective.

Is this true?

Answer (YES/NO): NO